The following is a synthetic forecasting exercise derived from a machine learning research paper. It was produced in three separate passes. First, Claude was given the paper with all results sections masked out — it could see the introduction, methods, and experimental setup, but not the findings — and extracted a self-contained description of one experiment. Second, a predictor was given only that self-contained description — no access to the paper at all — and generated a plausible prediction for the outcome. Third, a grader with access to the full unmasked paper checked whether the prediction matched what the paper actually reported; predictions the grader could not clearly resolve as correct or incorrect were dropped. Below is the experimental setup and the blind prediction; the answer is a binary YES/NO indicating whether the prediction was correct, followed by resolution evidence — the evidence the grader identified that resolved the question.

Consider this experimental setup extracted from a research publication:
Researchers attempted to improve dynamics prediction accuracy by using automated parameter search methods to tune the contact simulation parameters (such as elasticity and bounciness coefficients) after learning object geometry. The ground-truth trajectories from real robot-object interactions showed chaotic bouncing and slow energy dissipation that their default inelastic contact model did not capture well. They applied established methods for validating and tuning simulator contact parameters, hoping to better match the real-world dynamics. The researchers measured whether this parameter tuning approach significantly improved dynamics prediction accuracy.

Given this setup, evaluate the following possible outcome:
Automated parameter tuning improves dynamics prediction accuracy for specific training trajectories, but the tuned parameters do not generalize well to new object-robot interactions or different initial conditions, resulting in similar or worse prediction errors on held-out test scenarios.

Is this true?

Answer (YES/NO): NO